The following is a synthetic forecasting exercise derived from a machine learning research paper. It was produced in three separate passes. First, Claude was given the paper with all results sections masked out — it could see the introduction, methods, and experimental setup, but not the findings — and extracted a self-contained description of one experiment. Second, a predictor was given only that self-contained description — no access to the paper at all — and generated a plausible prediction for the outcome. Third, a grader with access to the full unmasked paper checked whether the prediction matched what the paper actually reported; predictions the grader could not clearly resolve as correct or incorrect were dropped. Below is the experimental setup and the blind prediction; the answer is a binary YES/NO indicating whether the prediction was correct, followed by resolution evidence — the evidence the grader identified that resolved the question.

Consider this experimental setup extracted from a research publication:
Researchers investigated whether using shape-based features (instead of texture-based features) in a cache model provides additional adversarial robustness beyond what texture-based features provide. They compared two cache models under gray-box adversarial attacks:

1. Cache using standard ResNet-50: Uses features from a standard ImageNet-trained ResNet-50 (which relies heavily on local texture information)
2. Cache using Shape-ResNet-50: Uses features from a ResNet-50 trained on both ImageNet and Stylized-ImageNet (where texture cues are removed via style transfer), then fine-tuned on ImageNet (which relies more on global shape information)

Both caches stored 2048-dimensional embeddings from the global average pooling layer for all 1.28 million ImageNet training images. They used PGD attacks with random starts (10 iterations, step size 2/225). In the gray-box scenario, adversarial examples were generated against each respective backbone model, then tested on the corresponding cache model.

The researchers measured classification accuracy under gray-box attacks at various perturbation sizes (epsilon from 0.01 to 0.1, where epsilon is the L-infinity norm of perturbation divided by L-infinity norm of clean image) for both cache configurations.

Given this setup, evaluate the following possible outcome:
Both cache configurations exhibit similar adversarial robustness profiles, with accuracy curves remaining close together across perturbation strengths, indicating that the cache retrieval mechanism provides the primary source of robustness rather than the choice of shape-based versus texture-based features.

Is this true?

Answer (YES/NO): NO